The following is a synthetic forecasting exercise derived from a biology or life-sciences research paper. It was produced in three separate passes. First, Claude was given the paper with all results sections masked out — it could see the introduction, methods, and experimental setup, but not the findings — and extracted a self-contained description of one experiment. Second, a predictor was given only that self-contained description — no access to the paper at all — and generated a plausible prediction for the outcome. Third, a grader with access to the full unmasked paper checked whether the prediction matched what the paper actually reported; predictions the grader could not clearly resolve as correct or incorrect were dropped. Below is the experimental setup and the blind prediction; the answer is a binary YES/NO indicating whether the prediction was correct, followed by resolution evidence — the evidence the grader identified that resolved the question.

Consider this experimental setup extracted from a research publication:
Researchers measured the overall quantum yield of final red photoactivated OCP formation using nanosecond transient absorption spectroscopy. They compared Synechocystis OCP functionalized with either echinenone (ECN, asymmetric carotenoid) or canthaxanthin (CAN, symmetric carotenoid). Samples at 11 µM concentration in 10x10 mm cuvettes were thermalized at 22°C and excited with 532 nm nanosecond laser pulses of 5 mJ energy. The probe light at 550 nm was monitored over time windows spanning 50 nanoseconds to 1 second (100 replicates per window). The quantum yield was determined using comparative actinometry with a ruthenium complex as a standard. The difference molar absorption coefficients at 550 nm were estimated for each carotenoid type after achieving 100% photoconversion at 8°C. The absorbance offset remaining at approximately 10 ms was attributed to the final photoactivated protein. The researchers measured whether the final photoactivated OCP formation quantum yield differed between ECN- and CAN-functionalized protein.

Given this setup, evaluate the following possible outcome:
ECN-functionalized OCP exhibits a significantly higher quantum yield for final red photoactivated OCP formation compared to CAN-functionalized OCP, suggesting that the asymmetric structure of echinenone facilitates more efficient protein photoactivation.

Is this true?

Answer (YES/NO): NO